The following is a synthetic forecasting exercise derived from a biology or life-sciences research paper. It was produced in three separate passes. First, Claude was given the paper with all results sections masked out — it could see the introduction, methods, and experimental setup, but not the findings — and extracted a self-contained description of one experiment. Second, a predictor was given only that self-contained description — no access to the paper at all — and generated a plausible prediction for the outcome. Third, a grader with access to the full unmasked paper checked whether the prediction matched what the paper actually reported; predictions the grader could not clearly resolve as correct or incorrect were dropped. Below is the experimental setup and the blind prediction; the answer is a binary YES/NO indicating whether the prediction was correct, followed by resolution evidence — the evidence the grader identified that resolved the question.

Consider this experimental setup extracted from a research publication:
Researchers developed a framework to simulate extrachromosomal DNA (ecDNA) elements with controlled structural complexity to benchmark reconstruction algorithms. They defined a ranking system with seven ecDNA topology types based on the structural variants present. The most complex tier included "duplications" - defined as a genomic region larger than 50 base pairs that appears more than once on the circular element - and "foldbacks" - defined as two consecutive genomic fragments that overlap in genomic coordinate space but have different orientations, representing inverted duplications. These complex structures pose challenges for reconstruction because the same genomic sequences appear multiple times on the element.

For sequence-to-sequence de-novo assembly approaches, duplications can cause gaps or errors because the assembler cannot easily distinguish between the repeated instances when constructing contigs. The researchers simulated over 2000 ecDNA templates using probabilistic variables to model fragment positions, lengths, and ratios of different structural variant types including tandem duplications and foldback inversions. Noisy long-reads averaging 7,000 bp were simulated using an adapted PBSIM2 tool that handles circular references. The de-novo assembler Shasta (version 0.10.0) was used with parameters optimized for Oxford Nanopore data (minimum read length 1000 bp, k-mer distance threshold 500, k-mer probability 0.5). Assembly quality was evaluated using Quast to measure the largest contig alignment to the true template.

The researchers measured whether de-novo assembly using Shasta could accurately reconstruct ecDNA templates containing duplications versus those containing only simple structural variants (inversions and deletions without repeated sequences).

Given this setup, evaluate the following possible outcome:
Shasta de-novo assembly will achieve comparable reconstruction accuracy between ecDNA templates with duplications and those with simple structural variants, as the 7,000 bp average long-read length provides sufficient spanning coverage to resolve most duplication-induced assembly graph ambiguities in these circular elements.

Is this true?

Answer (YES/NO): NO